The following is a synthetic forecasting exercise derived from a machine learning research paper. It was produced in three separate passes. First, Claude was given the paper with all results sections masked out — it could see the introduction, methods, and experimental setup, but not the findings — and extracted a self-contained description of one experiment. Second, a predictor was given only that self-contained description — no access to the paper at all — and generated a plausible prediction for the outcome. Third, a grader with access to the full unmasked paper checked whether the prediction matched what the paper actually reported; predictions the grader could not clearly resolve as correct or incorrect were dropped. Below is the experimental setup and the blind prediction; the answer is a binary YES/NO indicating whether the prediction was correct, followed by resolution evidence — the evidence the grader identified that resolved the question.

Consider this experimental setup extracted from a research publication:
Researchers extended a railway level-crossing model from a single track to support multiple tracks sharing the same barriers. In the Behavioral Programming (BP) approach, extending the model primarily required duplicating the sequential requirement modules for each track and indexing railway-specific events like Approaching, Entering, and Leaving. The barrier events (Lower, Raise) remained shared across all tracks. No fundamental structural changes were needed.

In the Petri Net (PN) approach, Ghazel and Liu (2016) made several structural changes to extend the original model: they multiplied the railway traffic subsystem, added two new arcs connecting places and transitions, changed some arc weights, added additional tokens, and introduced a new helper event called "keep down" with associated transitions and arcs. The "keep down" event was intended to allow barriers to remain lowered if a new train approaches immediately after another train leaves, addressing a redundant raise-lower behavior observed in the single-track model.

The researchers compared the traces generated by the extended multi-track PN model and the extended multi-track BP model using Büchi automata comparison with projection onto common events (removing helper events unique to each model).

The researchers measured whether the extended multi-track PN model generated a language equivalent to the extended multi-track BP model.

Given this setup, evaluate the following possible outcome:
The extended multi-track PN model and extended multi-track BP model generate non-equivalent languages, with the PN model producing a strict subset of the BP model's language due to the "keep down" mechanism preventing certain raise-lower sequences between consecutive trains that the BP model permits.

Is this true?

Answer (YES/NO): NO